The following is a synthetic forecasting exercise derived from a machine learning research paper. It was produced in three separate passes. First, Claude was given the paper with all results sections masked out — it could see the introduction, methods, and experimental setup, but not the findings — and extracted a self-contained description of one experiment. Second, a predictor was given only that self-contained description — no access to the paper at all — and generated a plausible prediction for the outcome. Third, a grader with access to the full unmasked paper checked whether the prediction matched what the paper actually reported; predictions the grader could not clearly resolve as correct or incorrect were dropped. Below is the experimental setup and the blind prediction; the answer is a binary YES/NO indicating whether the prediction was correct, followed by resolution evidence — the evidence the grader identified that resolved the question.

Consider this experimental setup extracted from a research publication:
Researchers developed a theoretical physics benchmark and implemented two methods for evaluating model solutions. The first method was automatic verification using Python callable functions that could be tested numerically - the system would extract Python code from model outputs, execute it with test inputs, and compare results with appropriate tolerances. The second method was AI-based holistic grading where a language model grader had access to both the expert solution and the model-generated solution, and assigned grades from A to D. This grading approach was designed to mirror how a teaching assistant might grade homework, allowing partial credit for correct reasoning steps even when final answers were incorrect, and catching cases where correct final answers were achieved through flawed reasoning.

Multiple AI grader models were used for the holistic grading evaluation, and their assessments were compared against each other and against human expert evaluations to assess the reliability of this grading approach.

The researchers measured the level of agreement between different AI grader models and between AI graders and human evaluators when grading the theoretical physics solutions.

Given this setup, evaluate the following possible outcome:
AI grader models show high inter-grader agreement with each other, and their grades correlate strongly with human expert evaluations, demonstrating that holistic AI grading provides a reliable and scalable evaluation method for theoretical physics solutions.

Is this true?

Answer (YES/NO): NO